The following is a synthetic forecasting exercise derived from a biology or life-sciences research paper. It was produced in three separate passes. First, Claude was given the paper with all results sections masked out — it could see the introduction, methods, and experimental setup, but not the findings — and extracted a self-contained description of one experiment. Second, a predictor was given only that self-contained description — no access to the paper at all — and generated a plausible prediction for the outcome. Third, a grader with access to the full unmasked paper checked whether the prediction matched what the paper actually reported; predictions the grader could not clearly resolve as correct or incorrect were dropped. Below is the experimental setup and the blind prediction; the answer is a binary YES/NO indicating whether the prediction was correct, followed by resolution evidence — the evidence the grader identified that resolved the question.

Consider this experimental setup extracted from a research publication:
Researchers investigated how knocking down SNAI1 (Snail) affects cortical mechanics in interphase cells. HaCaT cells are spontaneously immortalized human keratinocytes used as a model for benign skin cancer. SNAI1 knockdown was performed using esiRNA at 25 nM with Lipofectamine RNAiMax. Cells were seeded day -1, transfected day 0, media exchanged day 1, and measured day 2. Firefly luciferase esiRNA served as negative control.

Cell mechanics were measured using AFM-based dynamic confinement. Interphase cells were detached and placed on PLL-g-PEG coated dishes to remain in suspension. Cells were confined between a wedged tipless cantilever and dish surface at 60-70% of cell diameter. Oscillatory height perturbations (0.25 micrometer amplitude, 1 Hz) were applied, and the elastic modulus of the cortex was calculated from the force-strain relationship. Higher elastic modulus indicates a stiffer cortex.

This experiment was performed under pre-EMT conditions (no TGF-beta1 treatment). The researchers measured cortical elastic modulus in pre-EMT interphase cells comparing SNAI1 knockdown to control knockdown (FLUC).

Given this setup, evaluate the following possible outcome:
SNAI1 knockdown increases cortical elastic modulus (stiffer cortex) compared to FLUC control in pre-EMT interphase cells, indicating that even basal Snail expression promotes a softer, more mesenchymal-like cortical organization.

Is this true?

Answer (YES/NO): YES